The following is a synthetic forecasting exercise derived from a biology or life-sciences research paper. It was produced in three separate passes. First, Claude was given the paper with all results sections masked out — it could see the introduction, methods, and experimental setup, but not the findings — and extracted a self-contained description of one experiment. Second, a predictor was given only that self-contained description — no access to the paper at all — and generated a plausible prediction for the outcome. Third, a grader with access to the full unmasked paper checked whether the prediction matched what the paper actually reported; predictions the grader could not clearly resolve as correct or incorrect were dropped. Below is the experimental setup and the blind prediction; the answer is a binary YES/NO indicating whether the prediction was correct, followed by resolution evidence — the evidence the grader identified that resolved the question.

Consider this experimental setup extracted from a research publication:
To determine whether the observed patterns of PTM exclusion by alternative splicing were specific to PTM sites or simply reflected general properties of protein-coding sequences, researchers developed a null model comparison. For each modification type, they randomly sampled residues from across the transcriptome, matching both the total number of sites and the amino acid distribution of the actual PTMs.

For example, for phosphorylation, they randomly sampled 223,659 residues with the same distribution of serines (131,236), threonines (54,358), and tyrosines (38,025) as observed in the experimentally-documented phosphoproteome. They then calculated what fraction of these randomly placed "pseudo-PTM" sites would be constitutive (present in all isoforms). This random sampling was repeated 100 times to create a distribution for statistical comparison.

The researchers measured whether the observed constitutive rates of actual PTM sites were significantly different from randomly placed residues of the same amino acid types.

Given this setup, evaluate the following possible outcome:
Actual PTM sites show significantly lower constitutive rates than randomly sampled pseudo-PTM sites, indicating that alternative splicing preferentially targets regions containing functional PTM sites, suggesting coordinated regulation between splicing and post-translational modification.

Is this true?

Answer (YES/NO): NO